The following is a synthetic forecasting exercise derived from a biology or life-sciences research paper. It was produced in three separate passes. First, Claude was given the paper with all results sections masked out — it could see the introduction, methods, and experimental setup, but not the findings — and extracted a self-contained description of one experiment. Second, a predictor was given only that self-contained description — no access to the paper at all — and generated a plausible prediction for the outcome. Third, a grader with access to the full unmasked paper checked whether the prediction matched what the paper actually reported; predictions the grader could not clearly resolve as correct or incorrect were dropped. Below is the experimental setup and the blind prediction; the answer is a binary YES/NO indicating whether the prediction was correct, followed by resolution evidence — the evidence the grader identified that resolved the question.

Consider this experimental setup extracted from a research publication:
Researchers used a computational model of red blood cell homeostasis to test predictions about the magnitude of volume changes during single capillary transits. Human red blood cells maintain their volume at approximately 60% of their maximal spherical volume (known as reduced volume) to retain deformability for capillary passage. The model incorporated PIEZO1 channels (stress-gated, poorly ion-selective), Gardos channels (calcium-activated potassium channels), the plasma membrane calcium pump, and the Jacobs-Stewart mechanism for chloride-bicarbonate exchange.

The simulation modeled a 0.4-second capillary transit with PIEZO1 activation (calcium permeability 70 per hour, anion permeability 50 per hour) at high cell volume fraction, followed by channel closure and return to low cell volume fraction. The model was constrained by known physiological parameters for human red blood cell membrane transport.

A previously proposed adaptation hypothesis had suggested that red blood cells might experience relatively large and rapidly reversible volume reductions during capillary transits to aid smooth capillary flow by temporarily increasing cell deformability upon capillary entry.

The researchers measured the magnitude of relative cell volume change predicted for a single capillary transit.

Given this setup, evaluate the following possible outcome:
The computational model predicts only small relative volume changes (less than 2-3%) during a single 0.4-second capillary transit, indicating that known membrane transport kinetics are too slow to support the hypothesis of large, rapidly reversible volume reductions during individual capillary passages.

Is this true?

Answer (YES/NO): NO